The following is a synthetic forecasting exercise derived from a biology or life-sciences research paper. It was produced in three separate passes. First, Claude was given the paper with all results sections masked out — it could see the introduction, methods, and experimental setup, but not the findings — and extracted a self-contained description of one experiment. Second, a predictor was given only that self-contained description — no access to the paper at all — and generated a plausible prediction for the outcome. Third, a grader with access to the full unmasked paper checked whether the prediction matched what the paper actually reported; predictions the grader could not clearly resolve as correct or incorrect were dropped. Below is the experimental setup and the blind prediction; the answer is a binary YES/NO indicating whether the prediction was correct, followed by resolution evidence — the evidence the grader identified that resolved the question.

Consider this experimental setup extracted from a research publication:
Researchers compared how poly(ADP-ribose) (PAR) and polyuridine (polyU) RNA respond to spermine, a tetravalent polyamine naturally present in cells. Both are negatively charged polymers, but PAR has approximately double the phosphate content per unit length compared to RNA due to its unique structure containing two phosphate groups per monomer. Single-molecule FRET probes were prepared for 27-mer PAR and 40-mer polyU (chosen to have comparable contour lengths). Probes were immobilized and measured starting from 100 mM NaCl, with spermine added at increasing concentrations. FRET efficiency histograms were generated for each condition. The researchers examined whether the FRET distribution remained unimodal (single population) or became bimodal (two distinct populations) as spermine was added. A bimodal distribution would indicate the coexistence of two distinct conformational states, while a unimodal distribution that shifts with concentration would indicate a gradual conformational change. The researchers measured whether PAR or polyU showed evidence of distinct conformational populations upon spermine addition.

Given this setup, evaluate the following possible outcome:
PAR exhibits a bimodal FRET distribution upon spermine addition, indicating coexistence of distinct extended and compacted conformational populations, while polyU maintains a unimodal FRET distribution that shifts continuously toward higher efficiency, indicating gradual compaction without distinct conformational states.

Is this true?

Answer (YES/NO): NO